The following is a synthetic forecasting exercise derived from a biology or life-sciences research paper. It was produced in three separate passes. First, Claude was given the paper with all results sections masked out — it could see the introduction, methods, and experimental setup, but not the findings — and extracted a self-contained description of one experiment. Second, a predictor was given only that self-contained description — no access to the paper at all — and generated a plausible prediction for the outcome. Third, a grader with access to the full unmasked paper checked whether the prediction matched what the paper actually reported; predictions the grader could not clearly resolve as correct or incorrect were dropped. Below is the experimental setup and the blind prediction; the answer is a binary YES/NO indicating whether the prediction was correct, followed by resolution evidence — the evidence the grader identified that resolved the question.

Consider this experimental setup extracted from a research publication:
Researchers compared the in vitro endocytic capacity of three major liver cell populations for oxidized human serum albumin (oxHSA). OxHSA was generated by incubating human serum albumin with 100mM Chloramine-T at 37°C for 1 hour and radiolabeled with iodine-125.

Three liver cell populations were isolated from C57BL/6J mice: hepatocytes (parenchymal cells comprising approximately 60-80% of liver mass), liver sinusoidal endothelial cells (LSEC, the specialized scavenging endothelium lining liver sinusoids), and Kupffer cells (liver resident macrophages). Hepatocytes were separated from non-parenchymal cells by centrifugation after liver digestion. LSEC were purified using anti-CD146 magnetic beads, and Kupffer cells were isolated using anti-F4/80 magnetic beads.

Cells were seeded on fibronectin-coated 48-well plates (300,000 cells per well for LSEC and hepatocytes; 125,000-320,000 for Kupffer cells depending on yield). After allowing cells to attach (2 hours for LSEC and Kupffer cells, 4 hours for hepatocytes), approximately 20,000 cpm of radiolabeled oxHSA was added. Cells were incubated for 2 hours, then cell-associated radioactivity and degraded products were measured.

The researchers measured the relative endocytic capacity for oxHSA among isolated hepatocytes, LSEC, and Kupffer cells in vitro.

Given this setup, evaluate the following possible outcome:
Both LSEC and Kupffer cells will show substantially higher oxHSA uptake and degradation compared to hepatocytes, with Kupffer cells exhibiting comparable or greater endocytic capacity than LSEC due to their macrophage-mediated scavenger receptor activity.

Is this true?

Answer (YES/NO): NO